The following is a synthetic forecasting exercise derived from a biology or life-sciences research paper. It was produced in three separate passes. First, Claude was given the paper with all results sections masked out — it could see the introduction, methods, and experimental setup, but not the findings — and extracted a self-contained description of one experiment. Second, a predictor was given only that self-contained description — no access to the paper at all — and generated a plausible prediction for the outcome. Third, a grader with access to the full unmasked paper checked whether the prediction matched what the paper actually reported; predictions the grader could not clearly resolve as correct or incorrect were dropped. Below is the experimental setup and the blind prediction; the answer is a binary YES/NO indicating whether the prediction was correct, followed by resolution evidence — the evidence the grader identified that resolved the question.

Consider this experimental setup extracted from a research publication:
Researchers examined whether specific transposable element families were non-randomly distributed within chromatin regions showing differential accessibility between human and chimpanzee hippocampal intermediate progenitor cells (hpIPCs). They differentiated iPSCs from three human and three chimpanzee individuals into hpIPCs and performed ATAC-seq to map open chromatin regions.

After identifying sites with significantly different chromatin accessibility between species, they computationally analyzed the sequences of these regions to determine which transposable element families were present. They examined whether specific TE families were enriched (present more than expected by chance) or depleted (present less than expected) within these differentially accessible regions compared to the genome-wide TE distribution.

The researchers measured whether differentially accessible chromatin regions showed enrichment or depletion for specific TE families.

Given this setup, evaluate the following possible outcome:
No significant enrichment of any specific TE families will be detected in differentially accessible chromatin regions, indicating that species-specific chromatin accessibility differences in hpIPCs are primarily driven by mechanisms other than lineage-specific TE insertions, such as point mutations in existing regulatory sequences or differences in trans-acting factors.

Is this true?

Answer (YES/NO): NO